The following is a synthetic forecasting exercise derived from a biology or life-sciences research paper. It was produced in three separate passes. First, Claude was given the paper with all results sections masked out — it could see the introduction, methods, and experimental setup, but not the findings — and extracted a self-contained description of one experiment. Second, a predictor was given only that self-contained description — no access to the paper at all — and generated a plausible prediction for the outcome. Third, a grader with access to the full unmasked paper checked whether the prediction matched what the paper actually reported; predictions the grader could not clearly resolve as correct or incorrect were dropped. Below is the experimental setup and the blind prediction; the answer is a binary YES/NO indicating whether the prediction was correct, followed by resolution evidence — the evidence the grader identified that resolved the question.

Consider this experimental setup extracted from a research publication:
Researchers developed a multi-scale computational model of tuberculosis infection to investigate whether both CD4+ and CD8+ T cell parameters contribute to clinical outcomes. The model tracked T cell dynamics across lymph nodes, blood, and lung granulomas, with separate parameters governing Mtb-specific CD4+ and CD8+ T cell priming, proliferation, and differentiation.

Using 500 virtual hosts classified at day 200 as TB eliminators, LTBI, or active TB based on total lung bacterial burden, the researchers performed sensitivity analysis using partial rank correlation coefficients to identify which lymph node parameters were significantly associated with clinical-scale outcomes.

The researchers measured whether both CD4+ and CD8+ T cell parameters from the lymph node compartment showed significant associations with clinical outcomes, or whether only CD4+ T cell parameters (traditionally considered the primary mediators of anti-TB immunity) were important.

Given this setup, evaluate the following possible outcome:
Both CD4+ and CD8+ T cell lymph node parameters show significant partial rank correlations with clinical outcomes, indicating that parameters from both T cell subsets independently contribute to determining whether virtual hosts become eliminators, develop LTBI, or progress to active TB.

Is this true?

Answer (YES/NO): YES